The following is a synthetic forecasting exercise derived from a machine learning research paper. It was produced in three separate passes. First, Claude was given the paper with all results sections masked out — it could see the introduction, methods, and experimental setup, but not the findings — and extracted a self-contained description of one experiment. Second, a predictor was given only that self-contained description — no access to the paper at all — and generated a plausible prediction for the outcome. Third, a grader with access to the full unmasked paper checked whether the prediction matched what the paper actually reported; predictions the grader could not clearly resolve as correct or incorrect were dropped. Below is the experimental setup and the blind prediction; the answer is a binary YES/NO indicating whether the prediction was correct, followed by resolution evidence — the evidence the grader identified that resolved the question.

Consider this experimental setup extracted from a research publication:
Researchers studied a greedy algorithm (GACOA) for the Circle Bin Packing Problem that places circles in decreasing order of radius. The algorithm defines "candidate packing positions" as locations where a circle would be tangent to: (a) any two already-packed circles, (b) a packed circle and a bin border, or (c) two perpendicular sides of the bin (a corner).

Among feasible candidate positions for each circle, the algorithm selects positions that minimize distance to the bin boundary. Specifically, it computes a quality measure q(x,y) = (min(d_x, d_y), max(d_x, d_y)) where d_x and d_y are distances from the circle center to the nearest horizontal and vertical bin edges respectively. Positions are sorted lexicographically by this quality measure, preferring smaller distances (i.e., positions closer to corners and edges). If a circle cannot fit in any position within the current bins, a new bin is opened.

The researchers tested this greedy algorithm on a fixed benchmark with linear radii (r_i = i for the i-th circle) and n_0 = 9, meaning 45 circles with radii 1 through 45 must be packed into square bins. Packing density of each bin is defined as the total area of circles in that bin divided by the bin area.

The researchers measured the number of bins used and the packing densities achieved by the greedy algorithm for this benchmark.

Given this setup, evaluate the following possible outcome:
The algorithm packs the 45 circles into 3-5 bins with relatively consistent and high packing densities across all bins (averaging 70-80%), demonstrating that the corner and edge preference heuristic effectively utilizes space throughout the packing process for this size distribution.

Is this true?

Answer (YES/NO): NO